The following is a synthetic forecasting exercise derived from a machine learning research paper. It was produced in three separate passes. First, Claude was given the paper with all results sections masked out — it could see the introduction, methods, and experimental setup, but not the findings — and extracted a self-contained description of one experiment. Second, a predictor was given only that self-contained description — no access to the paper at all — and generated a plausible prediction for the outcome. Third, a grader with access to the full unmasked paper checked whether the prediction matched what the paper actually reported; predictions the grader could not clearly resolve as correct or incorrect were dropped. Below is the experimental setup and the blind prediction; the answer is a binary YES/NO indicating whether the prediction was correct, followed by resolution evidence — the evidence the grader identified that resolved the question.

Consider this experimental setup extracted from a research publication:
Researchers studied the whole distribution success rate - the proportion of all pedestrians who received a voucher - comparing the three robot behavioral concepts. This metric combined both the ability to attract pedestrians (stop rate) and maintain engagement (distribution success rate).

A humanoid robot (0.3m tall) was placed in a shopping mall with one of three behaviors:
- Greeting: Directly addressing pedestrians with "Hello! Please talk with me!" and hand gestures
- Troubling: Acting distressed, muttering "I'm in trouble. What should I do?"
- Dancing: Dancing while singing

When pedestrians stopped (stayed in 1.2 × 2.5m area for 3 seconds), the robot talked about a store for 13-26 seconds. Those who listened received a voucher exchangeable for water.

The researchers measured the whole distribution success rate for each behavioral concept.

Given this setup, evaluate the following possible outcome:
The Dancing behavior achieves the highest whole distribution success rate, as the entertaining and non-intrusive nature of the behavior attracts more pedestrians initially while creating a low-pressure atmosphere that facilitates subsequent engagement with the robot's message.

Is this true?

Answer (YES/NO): NO